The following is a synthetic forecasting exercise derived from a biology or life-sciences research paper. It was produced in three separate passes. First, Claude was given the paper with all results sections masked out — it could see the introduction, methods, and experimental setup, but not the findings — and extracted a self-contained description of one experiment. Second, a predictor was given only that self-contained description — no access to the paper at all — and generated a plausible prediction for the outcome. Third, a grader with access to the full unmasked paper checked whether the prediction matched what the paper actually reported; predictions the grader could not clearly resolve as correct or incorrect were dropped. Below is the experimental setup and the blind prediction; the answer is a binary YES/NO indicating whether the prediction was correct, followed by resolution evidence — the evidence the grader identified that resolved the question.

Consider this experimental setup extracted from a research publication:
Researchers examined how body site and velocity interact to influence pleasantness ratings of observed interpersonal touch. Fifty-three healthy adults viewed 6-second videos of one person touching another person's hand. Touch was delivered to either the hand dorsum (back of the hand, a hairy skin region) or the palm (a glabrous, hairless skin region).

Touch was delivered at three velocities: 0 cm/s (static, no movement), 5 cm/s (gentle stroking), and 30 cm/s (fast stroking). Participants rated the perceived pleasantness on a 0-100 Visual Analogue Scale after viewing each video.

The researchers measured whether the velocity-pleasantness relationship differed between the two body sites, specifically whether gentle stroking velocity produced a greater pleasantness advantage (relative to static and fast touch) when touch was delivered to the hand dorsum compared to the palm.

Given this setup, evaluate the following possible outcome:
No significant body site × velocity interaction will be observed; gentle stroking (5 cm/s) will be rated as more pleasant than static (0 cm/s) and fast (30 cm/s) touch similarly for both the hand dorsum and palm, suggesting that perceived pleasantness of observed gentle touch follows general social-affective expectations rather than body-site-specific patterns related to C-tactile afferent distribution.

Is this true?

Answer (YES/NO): NO